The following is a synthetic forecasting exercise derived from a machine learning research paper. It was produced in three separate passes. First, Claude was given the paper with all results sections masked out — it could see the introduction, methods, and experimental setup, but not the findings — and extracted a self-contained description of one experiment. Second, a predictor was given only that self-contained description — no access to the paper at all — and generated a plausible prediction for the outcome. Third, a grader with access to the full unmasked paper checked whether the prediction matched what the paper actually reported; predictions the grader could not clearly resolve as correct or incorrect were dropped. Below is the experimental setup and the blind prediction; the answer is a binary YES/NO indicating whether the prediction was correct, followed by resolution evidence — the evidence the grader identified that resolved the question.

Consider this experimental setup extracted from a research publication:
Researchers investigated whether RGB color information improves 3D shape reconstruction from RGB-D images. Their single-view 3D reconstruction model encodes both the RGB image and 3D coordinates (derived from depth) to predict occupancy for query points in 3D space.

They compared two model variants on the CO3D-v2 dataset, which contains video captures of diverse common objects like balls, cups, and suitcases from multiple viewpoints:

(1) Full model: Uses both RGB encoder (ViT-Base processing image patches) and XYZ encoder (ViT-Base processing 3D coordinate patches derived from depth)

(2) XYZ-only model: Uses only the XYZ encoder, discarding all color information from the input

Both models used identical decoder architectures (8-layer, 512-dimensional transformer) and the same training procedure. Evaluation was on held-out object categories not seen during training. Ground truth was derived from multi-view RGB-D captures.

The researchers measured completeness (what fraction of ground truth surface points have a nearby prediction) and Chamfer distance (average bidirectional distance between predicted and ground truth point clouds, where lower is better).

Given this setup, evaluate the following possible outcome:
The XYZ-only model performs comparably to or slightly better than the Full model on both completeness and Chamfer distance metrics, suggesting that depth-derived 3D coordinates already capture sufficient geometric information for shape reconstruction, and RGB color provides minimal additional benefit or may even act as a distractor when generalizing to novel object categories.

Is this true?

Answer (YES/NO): NO